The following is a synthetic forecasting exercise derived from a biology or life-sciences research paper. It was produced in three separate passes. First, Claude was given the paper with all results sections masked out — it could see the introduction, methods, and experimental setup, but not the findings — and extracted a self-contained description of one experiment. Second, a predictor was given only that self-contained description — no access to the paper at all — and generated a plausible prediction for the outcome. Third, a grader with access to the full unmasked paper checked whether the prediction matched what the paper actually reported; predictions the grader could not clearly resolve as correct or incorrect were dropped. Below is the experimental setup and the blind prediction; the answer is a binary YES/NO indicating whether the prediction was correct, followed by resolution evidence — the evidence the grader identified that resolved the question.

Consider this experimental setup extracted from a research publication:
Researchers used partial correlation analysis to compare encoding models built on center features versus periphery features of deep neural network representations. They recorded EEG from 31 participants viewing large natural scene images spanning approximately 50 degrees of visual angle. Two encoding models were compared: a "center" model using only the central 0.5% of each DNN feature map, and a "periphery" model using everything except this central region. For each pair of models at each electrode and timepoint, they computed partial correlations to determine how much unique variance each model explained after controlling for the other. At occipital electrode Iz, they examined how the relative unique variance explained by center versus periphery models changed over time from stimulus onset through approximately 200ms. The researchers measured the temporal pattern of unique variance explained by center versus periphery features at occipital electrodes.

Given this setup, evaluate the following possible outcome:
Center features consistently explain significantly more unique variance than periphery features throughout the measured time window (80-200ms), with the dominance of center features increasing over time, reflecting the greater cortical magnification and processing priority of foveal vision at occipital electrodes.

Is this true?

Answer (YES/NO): NO